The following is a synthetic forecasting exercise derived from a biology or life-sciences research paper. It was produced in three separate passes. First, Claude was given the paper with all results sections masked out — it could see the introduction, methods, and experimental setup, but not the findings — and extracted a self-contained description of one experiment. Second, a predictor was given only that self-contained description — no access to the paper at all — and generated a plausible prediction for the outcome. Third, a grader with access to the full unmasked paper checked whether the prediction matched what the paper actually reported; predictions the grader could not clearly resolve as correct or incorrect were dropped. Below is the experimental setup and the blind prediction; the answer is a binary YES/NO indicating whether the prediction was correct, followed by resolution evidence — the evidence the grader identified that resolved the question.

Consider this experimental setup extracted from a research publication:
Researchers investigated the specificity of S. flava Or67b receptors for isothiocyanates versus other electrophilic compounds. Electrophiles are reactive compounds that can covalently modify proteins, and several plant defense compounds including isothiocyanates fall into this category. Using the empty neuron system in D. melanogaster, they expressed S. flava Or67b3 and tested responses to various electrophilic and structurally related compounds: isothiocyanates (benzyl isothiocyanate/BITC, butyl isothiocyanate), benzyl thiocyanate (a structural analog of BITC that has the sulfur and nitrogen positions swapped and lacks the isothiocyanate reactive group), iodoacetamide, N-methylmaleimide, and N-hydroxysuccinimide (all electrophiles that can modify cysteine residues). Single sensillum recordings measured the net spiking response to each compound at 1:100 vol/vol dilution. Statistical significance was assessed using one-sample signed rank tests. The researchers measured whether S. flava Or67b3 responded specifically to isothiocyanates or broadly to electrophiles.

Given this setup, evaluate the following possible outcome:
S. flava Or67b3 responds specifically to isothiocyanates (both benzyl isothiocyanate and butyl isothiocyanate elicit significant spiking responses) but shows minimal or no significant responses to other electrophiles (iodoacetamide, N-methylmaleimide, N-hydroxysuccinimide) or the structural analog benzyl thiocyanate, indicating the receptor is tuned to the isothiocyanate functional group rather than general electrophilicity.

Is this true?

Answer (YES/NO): YES